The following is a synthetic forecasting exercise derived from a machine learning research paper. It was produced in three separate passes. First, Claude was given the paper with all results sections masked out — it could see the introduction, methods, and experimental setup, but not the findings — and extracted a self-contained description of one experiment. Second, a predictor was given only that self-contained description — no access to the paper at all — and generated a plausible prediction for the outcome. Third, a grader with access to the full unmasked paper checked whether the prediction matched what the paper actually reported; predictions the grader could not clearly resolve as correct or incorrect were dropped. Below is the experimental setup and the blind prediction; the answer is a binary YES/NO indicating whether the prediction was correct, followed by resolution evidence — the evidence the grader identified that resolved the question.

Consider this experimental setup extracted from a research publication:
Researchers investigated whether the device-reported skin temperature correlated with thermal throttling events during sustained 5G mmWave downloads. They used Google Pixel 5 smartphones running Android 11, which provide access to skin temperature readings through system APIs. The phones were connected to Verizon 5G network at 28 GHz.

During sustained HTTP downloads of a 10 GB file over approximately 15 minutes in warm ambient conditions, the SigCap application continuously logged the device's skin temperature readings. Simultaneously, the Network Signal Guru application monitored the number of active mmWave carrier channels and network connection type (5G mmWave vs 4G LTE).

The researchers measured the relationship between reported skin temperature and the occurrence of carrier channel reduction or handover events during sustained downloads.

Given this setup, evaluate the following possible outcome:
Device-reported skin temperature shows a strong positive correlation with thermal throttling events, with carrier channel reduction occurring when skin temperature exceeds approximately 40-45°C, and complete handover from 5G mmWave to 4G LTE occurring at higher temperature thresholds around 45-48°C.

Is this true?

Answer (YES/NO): YES